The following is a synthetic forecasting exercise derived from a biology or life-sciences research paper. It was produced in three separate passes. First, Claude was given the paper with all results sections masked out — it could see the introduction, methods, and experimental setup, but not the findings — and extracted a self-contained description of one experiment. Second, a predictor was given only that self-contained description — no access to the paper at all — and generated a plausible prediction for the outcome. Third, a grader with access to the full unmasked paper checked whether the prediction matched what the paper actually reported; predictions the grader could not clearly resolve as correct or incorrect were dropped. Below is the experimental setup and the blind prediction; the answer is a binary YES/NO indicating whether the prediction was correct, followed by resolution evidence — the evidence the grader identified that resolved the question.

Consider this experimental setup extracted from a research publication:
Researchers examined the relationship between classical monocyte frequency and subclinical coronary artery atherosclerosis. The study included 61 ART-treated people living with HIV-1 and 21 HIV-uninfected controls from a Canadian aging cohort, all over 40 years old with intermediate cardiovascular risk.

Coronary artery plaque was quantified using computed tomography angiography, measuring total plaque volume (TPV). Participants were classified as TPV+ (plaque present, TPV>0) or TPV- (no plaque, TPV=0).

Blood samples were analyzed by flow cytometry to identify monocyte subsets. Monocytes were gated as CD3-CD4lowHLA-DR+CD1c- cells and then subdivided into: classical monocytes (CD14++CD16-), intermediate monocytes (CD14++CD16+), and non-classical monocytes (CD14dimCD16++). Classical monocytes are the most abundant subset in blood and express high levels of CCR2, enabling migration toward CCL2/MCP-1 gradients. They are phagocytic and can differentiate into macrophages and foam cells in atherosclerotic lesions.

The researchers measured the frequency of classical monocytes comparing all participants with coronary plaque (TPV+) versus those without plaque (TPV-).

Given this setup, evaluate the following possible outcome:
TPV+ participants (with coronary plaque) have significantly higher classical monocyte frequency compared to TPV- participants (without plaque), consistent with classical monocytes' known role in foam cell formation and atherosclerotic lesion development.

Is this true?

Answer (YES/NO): NO